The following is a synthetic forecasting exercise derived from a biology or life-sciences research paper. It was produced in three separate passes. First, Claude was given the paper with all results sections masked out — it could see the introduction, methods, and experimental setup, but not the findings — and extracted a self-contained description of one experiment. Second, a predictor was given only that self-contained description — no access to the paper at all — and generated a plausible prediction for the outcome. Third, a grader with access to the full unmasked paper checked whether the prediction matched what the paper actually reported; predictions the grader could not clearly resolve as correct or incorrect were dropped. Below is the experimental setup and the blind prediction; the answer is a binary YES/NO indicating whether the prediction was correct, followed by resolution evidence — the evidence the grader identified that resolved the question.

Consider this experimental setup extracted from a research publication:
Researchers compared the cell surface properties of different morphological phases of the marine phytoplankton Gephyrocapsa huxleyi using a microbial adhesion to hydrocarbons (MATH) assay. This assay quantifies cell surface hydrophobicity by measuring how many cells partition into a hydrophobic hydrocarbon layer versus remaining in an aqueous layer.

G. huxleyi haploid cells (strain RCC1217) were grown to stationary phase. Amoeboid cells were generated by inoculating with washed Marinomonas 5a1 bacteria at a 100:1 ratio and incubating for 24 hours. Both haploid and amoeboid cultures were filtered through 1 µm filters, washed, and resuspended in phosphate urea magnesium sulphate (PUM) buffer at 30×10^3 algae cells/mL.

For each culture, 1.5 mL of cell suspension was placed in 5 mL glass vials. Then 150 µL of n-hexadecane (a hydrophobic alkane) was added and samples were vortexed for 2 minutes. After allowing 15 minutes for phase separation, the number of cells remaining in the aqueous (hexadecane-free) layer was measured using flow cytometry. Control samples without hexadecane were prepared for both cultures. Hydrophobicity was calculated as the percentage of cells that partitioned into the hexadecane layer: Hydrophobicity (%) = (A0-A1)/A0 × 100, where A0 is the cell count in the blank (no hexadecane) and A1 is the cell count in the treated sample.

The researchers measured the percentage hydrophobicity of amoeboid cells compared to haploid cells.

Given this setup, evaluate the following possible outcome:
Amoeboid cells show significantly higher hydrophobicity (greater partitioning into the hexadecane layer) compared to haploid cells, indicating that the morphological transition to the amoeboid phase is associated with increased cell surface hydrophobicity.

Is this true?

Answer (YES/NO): YES